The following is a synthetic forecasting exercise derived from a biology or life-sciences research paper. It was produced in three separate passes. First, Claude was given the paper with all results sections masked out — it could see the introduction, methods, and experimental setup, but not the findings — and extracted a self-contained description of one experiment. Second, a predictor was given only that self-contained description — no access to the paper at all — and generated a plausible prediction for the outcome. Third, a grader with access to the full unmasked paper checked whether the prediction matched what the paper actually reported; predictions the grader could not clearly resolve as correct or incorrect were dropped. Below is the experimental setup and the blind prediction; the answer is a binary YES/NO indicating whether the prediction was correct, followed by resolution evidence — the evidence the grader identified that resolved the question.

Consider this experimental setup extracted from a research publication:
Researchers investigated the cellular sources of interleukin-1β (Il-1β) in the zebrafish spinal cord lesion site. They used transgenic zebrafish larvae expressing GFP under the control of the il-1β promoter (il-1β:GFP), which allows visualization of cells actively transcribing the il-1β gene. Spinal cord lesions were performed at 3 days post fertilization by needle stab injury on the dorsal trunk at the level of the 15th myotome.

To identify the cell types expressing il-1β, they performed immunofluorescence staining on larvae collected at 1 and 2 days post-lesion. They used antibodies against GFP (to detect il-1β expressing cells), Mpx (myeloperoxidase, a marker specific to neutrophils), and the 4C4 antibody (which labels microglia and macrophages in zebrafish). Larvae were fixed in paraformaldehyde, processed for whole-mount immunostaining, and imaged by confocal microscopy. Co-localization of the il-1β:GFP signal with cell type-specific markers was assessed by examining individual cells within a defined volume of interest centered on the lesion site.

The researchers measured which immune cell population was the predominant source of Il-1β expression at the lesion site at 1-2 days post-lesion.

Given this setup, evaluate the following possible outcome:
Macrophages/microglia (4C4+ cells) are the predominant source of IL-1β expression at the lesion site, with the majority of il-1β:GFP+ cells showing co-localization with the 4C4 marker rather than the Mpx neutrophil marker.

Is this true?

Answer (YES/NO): NO